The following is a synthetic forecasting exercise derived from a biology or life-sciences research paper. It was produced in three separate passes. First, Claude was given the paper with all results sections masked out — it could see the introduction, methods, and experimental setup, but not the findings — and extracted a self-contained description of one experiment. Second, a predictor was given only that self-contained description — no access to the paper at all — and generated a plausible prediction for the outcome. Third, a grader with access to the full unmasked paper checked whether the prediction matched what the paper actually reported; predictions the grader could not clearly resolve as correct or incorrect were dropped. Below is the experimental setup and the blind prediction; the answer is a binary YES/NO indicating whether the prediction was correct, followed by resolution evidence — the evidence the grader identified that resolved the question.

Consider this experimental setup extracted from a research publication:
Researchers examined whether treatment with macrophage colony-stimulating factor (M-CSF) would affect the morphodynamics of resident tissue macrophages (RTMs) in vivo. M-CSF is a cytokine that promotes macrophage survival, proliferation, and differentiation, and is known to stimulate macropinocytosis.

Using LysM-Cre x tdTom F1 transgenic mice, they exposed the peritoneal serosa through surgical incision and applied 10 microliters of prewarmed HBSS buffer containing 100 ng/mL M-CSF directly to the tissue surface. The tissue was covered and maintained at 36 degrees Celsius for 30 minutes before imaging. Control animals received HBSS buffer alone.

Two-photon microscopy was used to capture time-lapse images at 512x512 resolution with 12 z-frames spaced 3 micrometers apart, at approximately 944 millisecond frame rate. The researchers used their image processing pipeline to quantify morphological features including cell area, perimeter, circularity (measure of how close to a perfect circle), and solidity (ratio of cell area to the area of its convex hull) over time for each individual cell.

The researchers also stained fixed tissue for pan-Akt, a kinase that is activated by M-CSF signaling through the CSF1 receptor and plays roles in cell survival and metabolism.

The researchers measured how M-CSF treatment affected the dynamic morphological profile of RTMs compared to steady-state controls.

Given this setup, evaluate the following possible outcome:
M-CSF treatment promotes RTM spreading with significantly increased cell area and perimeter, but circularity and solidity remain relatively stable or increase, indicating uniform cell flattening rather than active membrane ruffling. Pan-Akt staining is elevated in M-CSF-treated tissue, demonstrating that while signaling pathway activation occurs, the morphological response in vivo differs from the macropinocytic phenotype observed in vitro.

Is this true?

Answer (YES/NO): NO